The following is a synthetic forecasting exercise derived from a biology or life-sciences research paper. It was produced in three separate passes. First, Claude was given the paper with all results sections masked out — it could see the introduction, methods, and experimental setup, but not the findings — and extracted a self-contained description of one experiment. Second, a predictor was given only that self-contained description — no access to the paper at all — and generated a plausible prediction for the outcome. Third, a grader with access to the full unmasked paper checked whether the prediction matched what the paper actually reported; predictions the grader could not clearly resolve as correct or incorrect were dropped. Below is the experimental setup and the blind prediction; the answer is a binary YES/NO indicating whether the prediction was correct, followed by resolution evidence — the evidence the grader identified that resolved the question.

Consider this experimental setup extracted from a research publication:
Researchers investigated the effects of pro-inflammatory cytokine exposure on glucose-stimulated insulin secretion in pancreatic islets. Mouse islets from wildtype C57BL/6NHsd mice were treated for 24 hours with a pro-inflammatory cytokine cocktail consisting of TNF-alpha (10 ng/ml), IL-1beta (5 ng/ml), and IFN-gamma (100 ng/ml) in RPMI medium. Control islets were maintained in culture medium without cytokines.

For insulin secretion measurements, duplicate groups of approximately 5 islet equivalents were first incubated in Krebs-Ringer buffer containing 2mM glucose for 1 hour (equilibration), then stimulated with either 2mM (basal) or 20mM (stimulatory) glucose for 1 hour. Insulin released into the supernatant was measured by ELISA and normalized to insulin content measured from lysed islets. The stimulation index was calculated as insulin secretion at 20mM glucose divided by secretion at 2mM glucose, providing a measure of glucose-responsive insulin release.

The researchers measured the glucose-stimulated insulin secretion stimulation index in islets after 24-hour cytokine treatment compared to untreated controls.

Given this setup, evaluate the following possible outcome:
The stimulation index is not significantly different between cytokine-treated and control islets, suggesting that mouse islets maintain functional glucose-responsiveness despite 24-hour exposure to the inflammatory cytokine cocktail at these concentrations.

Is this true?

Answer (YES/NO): NO